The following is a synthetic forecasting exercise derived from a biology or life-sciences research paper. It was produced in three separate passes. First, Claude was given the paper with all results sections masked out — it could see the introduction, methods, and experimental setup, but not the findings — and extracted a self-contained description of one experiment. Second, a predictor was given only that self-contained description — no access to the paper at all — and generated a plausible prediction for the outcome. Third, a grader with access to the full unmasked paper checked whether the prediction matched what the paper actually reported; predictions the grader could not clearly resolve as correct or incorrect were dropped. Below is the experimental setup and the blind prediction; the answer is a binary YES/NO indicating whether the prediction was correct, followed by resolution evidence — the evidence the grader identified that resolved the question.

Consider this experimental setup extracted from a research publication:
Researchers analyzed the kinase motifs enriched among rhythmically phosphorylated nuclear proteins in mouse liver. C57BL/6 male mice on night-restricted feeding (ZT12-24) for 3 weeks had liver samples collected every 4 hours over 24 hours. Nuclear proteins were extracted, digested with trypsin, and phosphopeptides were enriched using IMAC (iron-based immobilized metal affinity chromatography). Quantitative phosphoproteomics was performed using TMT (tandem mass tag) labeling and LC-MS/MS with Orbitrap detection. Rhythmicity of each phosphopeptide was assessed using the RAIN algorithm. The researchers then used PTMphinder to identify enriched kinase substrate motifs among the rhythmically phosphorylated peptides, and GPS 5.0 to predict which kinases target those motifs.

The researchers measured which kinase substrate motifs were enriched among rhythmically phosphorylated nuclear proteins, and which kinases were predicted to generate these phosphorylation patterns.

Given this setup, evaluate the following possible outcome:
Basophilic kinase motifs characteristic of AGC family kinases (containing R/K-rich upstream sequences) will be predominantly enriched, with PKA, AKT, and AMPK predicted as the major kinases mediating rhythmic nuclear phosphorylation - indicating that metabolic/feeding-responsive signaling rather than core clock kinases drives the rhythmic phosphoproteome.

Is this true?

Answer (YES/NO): NO